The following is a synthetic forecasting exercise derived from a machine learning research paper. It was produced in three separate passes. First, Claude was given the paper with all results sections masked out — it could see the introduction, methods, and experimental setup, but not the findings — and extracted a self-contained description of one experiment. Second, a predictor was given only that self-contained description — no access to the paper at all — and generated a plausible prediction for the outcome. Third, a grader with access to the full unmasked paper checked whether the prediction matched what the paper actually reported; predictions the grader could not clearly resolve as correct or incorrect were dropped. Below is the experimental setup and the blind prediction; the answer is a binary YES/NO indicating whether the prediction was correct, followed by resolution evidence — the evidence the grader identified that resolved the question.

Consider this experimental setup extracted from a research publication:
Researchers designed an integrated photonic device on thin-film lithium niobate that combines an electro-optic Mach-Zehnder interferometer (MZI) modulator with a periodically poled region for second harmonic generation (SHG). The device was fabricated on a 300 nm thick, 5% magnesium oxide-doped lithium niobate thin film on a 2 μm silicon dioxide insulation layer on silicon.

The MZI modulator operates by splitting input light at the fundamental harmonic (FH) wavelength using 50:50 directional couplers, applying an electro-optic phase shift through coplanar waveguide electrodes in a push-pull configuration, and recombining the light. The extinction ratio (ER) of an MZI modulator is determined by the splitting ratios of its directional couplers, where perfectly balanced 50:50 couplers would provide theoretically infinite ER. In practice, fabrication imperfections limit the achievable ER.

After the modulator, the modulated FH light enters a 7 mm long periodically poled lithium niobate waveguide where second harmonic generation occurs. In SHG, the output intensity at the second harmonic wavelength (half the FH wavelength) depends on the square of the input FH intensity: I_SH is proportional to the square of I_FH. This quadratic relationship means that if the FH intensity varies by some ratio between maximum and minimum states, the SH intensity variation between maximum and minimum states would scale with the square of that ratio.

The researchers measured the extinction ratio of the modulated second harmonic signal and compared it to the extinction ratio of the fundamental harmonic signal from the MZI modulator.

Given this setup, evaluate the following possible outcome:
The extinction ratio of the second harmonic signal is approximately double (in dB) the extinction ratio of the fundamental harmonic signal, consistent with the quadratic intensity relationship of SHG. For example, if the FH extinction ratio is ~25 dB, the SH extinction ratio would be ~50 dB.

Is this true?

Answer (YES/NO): YES